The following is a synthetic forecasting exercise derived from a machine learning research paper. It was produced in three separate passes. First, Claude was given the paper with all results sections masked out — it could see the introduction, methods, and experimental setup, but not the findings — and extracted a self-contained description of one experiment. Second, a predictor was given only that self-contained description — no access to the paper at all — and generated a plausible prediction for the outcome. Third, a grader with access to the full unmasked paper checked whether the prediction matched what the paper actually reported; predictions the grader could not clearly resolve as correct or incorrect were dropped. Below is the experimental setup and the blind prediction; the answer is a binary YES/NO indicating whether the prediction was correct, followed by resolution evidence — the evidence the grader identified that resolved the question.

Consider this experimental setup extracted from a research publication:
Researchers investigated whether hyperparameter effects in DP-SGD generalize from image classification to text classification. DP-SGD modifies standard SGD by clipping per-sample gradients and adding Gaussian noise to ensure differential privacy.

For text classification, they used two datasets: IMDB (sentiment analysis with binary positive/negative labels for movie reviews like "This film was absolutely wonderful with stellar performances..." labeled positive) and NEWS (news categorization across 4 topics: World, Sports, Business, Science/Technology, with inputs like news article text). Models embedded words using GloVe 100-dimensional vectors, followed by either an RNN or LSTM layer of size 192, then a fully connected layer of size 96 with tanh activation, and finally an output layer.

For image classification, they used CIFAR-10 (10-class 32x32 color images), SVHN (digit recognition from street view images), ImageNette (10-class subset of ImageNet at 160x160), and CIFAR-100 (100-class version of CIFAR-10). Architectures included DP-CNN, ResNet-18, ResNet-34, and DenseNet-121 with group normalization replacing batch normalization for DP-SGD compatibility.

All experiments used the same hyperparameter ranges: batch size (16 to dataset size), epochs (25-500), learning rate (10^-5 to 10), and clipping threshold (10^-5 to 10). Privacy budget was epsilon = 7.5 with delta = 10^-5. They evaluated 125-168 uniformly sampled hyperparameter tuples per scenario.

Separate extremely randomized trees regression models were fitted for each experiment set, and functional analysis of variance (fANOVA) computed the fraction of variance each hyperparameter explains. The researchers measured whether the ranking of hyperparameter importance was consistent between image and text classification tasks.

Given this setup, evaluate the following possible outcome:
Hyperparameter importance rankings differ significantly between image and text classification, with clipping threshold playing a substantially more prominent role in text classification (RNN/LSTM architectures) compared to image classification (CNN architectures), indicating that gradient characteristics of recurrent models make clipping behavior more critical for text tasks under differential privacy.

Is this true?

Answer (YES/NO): NO